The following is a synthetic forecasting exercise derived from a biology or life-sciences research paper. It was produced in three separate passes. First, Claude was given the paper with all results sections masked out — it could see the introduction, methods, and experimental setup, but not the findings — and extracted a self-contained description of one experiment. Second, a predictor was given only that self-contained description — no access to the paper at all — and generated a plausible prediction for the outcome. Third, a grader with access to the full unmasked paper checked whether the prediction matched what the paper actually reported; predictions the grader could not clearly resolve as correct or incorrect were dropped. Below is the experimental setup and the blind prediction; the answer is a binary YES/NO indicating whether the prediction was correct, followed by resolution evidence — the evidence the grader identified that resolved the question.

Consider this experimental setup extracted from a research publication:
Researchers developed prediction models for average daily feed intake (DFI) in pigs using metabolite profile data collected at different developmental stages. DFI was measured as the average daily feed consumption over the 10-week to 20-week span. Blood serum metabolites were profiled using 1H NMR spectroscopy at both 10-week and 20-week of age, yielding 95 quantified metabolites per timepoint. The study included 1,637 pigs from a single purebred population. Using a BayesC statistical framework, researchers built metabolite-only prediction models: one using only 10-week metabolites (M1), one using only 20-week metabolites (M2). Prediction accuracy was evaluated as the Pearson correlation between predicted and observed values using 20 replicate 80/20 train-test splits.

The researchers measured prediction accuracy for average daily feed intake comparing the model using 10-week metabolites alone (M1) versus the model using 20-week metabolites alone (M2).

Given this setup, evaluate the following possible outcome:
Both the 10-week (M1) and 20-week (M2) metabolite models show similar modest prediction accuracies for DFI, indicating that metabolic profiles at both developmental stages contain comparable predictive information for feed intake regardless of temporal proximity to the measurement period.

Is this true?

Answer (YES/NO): NO